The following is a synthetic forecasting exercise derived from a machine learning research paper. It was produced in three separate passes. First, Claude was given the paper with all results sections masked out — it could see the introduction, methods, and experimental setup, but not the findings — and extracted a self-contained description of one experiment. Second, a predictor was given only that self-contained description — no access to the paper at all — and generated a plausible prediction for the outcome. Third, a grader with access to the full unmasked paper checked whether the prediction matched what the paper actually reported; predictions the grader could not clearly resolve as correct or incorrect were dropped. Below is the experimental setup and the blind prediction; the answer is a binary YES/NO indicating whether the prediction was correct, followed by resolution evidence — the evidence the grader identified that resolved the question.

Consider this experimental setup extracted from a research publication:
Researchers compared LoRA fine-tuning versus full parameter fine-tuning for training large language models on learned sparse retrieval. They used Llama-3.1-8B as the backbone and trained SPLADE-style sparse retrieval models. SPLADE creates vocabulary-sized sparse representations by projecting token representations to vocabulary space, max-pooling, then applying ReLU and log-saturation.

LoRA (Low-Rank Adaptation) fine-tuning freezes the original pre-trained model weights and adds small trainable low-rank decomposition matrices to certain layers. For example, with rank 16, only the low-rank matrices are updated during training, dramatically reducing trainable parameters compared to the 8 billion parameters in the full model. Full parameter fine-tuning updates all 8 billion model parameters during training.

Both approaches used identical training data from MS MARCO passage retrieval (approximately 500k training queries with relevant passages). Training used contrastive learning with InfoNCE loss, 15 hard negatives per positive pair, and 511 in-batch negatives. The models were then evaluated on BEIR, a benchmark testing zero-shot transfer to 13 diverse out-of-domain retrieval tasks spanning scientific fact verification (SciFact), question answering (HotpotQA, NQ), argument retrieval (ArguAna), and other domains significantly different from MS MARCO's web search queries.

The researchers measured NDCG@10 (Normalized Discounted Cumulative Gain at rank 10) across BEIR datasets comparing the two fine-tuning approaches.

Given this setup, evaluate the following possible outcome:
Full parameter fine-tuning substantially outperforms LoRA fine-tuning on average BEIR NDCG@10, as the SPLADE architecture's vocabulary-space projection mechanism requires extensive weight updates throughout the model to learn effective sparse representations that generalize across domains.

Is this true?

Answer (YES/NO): NO